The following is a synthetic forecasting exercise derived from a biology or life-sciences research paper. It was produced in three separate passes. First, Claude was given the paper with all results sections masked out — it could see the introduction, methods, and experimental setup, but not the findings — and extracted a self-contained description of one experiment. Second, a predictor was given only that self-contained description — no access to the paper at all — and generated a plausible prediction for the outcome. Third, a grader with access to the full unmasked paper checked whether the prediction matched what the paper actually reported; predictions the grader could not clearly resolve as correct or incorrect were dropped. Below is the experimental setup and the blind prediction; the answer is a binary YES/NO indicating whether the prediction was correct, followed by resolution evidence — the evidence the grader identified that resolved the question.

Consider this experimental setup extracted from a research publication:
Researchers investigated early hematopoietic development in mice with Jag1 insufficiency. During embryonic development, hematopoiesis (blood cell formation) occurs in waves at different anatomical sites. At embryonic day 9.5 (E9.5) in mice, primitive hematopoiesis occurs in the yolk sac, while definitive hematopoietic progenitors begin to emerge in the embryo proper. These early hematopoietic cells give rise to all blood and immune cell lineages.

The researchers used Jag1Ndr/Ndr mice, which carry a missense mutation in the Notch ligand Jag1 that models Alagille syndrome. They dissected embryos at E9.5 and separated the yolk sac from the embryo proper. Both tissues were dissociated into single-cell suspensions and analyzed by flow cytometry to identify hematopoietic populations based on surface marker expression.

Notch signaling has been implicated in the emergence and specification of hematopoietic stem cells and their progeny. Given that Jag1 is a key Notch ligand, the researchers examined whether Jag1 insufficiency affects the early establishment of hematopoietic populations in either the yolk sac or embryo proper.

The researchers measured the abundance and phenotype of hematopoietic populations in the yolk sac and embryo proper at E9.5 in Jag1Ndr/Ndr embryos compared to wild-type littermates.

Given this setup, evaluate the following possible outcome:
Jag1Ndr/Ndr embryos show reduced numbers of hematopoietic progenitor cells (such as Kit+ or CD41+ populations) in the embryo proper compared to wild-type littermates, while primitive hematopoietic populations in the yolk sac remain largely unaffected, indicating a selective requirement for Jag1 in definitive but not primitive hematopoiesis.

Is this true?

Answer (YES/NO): NO